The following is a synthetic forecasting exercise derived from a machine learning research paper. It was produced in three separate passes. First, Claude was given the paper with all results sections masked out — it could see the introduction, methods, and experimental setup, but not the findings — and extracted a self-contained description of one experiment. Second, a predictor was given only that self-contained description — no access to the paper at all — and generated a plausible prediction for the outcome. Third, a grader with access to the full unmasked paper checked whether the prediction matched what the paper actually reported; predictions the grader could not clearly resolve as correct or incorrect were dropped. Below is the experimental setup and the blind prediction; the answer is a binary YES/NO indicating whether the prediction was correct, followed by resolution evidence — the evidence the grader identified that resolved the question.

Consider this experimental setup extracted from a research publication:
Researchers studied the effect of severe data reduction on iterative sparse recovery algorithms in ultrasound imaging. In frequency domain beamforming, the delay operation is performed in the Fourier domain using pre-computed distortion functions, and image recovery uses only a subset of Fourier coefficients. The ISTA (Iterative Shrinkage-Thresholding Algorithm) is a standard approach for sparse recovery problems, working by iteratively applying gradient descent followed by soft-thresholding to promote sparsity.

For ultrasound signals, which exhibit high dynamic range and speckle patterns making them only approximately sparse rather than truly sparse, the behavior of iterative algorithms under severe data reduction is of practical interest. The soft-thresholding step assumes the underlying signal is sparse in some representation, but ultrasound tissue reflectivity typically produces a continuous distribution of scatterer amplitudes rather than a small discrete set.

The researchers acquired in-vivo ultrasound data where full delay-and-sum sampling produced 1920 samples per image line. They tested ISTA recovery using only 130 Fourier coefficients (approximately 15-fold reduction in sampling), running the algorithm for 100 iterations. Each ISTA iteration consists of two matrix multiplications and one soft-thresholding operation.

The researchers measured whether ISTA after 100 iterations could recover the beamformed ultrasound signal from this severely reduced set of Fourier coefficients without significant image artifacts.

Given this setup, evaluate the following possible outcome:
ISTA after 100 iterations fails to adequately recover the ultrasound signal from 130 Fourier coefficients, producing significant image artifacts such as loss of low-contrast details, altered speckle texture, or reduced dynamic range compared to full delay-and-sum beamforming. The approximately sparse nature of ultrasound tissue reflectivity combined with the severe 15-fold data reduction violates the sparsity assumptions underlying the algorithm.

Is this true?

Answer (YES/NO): YES